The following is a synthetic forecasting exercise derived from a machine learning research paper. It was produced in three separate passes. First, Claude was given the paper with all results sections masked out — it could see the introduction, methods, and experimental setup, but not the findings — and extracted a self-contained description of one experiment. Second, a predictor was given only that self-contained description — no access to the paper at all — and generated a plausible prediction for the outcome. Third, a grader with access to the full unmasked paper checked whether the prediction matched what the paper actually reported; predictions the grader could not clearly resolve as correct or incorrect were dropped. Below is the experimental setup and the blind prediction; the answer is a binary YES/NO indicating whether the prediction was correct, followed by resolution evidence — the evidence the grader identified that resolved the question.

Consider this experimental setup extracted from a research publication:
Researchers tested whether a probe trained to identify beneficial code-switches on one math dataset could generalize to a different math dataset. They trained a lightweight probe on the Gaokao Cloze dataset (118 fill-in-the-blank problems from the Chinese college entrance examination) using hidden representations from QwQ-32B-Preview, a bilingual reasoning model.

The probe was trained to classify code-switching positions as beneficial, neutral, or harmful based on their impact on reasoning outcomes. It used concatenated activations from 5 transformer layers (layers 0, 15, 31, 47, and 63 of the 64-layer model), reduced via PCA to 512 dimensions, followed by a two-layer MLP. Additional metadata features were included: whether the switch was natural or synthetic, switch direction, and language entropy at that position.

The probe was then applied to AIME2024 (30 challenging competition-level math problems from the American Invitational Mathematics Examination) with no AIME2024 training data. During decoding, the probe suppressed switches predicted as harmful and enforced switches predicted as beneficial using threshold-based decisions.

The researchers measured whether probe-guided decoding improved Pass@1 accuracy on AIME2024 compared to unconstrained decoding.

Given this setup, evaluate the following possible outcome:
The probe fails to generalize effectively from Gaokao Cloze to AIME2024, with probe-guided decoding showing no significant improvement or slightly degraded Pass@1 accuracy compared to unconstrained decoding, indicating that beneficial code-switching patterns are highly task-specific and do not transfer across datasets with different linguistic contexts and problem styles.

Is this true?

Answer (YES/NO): NO